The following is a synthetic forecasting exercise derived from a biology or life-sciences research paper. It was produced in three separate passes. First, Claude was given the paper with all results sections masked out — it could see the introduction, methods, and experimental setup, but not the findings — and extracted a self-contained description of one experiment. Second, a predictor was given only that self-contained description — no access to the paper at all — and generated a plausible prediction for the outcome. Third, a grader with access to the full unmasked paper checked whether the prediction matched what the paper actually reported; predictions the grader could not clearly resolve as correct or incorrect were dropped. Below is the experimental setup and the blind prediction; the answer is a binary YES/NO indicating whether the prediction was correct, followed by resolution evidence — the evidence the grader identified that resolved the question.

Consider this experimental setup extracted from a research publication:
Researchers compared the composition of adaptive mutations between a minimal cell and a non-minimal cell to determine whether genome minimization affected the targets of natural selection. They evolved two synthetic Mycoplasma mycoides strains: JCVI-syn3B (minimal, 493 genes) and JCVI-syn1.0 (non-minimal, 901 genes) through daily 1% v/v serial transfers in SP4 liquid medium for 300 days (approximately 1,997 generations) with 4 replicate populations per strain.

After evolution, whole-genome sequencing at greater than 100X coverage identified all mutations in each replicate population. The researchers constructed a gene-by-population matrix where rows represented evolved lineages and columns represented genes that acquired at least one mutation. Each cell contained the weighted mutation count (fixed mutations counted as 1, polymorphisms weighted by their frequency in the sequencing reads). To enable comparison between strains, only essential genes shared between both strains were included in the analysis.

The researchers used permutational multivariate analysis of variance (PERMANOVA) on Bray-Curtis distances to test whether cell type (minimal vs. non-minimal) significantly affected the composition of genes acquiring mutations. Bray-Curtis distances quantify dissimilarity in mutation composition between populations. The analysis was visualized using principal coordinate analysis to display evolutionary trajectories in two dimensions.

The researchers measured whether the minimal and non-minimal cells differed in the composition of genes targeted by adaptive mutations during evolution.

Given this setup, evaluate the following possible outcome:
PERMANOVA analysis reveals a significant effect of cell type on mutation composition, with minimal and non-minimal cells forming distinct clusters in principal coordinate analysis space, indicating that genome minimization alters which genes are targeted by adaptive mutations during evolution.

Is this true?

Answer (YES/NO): YES